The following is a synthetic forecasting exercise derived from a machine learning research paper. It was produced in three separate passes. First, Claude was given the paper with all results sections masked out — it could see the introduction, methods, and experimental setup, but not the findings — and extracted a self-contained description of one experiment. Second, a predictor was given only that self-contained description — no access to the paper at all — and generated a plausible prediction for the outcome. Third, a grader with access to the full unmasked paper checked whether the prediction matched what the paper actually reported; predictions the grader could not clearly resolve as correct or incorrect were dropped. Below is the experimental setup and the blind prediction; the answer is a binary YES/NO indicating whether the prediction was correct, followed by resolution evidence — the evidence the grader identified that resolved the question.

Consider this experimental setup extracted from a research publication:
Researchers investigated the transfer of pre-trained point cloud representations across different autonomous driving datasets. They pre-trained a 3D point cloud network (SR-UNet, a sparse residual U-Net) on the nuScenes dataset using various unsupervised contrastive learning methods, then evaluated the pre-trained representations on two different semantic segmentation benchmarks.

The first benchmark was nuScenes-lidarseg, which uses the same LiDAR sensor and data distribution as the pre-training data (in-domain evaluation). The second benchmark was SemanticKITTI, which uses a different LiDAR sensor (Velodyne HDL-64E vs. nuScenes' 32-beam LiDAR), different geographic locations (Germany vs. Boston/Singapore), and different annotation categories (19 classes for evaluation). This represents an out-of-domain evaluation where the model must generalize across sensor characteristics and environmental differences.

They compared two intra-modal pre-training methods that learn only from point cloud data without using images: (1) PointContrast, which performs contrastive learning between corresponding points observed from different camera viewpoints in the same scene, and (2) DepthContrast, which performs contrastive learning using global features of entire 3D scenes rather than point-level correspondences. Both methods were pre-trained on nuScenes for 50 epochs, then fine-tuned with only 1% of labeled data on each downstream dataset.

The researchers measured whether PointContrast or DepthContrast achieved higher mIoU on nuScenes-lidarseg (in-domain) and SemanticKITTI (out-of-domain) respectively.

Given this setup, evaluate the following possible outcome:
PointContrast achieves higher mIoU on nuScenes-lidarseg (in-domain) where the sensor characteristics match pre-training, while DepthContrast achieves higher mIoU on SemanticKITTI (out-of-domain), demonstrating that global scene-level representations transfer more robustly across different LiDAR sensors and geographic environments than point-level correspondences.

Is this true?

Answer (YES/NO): YES